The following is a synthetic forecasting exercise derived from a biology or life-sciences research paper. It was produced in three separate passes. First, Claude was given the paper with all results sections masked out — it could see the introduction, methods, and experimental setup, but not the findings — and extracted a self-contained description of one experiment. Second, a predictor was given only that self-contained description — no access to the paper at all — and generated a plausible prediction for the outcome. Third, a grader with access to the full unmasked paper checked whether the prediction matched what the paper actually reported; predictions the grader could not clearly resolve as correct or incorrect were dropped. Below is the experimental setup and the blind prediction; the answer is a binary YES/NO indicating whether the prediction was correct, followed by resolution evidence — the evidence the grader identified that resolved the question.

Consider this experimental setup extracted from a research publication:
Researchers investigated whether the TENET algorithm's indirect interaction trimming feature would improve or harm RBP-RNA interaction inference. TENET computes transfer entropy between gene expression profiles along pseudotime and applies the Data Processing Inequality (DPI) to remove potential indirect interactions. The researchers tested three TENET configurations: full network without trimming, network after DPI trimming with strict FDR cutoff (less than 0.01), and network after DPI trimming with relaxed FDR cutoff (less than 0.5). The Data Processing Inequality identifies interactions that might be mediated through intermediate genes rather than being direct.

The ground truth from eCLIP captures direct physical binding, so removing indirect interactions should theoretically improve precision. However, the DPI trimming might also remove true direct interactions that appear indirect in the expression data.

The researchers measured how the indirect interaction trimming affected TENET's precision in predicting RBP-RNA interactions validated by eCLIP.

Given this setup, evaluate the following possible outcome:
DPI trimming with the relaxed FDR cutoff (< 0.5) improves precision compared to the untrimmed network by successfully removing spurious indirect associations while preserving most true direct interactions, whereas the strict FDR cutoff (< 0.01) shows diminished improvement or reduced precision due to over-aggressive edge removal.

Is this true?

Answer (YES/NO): NO